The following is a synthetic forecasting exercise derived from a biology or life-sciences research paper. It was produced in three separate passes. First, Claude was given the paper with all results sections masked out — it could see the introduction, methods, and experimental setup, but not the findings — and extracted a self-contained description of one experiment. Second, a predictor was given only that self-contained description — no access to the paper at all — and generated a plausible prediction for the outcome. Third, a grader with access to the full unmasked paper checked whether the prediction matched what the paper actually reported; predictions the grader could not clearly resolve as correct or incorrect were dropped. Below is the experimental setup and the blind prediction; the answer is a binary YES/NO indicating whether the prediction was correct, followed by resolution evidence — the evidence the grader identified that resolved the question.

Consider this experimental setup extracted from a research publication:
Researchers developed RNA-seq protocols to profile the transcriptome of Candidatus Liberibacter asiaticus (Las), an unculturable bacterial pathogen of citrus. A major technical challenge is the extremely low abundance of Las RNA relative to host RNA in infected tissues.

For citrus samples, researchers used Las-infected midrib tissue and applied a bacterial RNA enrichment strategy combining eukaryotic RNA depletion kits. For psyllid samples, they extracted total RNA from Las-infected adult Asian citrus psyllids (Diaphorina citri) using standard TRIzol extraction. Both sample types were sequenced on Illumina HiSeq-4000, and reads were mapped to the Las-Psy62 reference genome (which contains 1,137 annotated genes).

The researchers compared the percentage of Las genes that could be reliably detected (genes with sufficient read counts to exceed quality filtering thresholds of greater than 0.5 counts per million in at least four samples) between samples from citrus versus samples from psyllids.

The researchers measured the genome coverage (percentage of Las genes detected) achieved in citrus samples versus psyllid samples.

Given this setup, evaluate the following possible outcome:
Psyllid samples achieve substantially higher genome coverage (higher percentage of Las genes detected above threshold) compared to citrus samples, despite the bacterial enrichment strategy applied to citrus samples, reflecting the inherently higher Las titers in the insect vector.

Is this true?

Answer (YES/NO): YES